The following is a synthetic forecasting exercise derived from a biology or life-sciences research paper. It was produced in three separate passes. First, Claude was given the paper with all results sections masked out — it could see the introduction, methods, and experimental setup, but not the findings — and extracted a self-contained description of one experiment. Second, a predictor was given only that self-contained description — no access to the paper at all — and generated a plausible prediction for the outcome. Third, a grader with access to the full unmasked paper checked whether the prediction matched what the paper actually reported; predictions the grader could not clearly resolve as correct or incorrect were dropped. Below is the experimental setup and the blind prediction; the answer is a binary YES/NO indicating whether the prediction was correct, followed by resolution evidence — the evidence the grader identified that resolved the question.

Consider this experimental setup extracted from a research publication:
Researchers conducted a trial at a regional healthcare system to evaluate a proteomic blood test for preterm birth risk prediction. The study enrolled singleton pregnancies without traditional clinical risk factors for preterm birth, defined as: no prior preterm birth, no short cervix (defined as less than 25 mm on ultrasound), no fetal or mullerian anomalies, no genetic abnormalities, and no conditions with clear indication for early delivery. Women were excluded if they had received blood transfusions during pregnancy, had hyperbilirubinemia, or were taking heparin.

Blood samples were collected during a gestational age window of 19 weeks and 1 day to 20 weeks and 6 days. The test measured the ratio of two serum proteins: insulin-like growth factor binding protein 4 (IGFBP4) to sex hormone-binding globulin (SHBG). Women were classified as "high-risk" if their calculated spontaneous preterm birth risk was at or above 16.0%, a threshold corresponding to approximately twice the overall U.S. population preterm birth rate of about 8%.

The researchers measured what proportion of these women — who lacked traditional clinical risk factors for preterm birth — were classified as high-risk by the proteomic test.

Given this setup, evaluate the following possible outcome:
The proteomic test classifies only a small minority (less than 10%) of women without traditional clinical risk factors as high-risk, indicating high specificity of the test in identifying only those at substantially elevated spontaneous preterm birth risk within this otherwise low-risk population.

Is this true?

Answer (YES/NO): NO